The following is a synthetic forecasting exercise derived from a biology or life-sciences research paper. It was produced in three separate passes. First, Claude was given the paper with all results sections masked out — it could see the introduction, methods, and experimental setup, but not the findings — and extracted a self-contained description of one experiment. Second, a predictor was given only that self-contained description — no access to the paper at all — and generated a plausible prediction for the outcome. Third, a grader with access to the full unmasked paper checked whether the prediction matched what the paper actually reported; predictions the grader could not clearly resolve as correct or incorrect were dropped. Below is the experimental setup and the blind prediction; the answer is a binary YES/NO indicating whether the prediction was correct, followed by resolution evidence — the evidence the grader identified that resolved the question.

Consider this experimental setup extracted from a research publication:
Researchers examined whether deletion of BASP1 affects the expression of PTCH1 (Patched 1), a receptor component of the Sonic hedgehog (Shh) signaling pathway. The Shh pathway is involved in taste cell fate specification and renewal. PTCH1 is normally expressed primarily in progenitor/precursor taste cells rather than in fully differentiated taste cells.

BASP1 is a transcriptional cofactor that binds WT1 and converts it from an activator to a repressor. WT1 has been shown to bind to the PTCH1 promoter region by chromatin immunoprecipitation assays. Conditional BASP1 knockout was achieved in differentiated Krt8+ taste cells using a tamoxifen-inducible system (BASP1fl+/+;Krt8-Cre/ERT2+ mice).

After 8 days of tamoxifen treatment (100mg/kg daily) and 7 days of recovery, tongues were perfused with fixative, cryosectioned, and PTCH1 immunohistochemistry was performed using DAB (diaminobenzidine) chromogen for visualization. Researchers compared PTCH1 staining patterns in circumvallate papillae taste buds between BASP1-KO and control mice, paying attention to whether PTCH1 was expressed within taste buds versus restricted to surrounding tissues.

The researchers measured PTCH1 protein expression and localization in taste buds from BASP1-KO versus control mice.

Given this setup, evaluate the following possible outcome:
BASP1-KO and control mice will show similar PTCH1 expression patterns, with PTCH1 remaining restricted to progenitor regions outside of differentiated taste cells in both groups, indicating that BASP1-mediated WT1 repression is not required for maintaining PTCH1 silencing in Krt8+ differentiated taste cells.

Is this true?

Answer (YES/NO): NO